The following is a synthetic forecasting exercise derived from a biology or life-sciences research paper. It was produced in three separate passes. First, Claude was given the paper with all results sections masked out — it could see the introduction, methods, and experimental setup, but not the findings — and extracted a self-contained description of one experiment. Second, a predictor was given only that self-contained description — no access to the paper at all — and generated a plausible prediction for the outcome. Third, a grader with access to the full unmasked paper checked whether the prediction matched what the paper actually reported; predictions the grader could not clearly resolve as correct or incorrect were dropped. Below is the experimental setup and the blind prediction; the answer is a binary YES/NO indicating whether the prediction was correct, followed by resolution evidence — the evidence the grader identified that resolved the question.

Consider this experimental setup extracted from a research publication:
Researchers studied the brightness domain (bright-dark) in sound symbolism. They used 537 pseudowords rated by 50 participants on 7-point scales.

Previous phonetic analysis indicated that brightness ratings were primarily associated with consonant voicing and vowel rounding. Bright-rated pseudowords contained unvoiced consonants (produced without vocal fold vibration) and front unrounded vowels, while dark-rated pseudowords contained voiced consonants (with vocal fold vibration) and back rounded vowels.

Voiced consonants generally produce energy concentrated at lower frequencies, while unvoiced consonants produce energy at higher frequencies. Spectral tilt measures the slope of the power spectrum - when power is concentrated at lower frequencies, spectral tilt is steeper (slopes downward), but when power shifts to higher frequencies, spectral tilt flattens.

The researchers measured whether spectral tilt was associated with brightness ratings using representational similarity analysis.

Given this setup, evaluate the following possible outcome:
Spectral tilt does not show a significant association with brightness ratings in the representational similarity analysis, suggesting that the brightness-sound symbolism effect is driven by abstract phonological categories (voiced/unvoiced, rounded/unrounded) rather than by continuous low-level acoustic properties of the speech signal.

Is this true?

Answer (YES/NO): NO